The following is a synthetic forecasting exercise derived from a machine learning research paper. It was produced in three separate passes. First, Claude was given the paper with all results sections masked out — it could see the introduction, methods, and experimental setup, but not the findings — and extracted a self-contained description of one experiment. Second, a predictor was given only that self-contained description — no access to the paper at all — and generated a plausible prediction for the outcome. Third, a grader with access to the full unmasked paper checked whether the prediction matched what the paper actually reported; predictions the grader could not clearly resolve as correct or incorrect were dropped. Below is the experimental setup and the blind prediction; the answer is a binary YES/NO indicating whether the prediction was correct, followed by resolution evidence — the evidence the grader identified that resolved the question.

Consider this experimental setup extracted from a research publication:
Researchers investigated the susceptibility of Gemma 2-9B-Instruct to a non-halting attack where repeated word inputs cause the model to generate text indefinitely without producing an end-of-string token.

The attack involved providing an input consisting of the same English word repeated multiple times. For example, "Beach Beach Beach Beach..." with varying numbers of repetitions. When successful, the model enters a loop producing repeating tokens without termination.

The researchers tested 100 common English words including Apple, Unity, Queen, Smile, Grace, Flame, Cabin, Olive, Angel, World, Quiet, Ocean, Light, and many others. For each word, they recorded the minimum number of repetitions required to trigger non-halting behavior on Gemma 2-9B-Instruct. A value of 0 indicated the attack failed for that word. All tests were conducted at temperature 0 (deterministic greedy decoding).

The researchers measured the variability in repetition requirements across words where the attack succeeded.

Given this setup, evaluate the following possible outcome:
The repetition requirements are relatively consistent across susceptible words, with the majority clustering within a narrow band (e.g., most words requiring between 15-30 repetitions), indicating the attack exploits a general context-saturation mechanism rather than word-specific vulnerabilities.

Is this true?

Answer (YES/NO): NO